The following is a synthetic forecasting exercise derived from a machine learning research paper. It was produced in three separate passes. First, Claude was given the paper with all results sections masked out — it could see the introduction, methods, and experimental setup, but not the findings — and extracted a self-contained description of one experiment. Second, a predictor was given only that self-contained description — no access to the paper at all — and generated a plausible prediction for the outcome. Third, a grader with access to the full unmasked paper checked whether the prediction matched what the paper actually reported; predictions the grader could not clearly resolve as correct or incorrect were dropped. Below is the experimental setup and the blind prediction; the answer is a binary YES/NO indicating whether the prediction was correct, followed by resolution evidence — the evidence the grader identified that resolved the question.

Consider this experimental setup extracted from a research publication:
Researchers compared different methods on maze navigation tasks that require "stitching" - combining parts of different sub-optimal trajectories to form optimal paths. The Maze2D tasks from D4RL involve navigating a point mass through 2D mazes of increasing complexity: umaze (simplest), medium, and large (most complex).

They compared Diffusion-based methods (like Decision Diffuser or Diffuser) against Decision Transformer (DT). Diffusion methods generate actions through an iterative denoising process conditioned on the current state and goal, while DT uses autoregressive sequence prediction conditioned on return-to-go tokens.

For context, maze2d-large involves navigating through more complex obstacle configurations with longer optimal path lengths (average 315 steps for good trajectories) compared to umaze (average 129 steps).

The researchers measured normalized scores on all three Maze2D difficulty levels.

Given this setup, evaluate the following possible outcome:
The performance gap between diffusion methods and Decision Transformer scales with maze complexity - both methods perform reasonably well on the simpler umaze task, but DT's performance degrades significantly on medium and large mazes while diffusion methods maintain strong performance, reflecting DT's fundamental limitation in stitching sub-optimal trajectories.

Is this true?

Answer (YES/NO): NO